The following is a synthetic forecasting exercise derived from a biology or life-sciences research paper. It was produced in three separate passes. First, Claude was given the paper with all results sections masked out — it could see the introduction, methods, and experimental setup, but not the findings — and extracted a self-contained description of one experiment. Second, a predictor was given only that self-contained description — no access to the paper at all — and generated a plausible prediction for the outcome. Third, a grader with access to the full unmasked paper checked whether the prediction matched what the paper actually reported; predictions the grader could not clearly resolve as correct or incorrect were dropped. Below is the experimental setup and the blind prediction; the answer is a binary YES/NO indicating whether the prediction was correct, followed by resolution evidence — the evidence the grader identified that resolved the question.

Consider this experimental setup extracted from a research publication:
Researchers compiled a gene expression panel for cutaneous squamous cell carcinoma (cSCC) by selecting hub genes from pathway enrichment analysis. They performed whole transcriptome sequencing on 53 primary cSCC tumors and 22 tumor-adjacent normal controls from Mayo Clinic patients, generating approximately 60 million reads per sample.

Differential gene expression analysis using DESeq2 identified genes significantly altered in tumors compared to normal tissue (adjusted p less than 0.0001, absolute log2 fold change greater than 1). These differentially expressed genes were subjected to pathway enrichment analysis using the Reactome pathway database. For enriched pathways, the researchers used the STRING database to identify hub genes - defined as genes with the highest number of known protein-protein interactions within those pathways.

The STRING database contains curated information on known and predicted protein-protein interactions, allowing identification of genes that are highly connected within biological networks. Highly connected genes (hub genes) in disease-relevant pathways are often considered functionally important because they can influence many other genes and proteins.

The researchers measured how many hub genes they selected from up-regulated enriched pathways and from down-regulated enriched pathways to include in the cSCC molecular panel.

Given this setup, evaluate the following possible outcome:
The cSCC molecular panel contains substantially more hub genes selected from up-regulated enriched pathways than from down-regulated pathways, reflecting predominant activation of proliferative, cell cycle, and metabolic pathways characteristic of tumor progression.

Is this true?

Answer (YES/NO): NO